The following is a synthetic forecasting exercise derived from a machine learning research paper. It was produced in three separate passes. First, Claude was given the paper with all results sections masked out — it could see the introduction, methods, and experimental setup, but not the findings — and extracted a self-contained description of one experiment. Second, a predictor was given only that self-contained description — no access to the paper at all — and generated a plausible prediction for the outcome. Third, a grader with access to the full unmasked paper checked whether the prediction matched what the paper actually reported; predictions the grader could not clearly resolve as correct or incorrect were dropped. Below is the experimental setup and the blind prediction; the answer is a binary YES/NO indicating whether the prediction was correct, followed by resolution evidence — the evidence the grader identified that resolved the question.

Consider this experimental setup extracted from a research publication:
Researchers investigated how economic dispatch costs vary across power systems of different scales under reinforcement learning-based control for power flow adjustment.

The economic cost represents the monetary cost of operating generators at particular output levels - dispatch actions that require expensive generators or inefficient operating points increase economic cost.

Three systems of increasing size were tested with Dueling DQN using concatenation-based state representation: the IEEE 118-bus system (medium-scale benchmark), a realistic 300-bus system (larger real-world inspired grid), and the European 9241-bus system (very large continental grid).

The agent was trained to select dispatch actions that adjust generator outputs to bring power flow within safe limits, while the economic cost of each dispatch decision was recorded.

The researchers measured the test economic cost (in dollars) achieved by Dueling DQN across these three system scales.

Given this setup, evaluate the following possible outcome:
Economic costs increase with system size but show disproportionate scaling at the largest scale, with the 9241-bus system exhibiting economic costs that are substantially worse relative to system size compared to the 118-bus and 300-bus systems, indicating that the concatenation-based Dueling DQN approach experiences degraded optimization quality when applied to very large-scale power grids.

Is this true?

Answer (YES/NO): NO